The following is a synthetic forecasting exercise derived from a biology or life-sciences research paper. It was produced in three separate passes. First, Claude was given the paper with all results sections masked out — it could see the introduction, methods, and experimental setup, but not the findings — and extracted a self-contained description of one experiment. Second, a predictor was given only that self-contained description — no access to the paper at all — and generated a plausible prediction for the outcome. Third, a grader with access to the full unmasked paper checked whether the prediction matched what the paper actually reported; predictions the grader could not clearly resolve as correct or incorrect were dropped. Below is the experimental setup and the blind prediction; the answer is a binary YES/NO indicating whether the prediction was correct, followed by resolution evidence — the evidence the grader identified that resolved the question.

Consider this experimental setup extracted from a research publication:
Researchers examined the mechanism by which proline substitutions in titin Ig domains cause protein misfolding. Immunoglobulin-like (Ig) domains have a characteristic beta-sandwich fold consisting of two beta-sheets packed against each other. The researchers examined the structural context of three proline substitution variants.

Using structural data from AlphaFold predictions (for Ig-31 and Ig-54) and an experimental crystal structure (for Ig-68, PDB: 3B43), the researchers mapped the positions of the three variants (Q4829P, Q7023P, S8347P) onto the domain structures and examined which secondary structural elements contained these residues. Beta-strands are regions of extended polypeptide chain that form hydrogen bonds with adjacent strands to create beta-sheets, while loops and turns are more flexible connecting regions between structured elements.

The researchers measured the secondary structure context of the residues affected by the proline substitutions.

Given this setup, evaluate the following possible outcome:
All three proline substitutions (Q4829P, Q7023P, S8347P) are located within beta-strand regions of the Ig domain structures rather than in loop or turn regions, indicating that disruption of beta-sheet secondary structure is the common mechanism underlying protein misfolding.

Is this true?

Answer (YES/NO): YES